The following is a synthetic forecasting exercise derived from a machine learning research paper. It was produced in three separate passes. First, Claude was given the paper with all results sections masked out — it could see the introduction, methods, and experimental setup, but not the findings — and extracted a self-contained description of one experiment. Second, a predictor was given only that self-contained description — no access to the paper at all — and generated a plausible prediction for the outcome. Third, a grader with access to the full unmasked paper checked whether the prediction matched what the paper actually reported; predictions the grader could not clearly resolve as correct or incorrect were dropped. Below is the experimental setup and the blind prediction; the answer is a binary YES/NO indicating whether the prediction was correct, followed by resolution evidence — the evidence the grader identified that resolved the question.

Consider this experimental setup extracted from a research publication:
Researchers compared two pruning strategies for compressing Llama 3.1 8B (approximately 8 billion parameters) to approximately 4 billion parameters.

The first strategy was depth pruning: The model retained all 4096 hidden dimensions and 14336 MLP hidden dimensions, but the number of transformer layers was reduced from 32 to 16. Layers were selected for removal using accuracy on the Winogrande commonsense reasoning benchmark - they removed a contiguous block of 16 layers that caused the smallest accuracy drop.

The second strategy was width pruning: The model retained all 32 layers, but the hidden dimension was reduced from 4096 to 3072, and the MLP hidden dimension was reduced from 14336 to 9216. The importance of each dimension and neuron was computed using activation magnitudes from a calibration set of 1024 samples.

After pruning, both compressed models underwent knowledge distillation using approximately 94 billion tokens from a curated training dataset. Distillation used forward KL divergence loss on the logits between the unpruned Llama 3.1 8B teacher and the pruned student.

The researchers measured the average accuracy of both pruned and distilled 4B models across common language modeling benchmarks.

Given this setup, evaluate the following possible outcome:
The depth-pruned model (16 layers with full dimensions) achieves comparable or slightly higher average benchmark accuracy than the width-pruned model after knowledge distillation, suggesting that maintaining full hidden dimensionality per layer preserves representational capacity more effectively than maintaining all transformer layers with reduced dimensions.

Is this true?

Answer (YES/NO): NO